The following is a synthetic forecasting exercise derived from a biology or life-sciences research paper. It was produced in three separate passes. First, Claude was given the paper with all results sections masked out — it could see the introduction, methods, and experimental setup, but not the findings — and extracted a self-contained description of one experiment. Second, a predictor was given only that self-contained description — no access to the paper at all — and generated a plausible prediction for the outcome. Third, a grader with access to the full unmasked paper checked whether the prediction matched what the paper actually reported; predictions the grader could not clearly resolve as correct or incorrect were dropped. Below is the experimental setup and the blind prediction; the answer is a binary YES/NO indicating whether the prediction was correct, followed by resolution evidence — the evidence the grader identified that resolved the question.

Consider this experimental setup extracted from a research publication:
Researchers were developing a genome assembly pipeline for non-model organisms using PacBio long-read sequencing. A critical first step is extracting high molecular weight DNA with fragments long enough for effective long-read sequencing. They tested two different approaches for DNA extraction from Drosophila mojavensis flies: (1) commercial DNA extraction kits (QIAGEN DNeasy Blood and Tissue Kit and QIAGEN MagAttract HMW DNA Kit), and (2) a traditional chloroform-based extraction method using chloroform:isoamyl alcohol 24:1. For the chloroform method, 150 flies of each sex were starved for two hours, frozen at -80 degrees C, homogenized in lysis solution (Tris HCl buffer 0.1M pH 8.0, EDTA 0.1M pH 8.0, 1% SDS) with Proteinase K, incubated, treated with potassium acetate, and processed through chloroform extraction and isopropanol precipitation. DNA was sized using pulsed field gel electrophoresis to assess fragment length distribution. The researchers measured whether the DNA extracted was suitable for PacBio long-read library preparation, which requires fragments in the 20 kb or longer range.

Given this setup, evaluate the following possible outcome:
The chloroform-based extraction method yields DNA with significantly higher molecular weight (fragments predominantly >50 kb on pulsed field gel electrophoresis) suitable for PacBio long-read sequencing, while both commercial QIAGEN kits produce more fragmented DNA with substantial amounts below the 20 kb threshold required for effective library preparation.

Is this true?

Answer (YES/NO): NO